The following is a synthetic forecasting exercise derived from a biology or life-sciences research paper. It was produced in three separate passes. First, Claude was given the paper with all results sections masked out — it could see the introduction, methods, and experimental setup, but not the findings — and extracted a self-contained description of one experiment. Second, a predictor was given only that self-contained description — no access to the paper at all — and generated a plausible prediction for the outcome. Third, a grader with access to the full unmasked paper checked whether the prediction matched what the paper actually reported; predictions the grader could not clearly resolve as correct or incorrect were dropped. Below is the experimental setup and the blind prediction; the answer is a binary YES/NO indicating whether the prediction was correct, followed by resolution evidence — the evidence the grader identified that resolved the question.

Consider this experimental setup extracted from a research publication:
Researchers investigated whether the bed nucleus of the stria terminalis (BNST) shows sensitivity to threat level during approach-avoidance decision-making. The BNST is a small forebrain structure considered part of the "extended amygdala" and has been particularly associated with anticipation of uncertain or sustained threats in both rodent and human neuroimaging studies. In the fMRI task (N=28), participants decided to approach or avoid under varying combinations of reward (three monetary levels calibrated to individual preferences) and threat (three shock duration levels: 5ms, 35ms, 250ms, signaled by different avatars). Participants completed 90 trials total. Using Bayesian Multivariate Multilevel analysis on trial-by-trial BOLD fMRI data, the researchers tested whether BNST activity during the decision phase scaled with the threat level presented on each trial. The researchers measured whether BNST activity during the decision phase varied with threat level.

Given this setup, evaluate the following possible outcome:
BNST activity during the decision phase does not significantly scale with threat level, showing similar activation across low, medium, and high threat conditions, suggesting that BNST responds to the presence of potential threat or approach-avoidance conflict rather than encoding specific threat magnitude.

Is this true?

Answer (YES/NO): NO